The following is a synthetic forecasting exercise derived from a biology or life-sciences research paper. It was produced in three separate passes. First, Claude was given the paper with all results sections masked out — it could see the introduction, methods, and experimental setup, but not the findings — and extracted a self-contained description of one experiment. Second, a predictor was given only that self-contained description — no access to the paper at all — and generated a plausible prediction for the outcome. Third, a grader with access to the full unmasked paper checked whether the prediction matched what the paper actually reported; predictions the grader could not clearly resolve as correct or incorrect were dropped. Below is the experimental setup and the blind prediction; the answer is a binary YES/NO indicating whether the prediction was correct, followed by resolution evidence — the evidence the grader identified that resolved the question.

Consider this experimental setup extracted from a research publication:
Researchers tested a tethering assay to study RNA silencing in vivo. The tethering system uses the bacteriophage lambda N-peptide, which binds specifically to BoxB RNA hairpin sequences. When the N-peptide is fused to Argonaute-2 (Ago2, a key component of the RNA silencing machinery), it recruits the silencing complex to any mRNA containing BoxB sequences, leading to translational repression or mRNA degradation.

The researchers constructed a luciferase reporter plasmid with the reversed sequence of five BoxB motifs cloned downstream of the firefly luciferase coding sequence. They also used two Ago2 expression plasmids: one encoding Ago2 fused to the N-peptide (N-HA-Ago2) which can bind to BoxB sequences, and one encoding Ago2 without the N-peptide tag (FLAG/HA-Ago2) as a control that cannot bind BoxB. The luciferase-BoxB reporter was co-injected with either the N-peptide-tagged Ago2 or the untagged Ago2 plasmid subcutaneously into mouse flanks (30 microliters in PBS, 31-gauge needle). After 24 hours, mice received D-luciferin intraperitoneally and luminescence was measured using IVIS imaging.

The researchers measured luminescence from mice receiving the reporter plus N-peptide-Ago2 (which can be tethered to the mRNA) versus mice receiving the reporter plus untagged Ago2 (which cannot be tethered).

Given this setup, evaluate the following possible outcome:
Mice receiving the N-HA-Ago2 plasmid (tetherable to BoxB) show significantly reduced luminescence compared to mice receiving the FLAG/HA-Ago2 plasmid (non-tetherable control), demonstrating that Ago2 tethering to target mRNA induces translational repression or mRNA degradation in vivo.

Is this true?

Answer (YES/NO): YES